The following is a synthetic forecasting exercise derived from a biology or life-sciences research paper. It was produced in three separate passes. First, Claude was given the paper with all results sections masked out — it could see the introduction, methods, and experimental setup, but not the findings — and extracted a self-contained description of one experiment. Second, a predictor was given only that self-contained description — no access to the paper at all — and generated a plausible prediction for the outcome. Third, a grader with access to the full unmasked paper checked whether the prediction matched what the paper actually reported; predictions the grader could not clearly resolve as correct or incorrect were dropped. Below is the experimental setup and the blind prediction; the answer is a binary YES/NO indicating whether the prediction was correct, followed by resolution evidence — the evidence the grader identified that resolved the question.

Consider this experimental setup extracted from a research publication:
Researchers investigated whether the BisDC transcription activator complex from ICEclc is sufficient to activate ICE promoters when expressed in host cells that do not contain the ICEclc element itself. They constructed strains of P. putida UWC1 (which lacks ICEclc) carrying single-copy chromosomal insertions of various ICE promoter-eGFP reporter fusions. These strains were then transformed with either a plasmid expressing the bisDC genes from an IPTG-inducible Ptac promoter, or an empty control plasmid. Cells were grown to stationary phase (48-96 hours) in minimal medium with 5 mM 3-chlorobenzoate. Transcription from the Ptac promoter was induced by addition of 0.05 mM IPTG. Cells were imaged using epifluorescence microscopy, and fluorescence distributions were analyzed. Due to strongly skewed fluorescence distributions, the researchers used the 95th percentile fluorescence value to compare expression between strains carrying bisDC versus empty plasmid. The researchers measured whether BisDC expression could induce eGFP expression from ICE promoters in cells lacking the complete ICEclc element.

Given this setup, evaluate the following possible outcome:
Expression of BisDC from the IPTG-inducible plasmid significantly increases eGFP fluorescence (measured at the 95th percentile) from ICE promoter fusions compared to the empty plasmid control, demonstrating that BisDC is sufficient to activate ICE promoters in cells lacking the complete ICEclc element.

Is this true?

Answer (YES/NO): YES